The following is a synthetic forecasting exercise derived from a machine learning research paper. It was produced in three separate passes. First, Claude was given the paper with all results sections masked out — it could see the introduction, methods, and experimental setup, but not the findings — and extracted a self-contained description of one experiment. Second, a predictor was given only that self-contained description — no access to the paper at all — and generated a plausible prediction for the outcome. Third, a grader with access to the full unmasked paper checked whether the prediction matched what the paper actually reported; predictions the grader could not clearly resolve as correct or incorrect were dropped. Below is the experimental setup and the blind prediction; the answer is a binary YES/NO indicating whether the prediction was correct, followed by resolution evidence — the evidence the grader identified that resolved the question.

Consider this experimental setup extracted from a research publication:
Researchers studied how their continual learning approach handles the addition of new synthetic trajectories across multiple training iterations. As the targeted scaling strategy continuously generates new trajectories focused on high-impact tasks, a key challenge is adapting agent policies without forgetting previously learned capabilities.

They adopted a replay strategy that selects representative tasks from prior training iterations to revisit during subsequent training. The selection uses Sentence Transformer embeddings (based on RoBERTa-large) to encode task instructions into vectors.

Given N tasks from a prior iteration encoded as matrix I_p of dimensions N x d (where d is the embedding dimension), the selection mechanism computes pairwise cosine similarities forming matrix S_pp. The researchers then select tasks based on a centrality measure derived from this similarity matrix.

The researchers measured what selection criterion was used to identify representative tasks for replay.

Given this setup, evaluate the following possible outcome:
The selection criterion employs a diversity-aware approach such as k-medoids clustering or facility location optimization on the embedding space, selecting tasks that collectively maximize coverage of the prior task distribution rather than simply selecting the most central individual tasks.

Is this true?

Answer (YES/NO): NO